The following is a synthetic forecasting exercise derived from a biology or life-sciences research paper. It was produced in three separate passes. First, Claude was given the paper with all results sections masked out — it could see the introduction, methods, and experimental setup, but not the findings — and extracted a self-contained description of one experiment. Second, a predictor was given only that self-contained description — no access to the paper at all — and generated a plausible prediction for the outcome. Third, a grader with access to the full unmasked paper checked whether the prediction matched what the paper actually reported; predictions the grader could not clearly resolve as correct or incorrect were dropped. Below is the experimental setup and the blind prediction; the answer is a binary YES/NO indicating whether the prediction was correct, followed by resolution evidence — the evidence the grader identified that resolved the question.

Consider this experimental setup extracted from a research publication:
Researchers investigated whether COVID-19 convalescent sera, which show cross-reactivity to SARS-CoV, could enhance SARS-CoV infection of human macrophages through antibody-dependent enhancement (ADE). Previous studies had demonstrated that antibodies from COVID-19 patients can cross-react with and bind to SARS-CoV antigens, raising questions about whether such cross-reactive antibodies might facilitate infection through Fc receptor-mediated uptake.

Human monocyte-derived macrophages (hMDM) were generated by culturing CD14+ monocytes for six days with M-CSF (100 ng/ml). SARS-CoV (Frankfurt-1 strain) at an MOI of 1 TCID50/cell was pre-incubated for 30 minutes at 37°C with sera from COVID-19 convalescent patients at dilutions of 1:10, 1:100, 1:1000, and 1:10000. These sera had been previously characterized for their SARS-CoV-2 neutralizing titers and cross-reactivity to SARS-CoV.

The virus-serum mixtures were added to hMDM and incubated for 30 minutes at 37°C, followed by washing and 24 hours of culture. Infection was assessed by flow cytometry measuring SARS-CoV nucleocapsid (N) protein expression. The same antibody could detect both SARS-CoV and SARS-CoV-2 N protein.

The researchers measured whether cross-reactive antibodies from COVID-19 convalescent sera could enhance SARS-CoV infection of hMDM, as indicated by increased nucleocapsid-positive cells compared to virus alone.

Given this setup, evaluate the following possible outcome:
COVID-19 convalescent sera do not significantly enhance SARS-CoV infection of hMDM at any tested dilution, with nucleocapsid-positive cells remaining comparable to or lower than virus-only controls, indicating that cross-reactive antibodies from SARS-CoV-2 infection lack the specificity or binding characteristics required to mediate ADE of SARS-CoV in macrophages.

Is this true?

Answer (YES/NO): YES